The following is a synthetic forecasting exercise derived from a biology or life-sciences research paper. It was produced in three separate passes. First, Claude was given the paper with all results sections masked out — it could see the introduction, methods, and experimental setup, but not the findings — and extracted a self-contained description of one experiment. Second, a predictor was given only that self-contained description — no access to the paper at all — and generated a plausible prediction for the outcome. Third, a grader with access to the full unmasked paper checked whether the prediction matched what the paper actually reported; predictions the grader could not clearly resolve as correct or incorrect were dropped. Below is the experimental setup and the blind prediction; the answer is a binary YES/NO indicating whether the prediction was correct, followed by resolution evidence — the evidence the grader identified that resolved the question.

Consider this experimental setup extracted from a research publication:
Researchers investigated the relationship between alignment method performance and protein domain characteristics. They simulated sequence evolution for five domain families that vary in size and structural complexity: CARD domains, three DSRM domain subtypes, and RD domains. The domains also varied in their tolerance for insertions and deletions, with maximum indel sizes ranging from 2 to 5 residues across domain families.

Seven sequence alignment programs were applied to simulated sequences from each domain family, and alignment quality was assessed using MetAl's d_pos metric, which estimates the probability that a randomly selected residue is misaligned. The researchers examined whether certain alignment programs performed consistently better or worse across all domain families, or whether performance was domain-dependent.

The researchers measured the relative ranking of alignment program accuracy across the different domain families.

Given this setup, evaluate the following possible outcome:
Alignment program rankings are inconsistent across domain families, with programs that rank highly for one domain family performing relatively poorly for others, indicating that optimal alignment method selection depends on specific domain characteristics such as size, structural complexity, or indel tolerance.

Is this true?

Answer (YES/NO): YES